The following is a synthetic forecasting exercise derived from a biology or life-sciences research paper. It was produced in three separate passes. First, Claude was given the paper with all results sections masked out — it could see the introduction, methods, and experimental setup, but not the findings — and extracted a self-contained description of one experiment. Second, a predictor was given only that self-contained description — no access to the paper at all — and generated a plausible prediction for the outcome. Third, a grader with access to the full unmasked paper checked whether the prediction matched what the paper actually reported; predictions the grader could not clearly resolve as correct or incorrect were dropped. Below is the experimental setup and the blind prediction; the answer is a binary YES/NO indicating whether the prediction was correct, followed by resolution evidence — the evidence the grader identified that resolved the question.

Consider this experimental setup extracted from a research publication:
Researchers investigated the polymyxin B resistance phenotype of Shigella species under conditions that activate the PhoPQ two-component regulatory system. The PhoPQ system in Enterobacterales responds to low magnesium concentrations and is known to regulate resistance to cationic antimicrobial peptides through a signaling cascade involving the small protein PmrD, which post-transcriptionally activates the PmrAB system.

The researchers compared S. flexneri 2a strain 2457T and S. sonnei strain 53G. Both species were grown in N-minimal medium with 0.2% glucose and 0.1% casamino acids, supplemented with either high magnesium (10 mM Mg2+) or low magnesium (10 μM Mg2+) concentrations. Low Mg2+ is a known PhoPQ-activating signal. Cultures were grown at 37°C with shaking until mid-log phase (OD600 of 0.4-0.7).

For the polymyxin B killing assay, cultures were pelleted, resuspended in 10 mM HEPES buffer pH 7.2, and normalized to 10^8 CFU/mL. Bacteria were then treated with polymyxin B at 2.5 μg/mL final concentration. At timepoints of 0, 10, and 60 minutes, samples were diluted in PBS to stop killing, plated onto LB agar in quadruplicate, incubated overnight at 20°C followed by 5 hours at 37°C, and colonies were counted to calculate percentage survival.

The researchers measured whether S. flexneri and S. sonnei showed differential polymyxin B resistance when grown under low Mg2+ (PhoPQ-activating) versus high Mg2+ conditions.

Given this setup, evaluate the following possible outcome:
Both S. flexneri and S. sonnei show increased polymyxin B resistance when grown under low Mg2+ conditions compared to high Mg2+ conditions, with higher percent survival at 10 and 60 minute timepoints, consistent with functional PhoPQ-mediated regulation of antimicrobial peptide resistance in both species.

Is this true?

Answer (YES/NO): NO